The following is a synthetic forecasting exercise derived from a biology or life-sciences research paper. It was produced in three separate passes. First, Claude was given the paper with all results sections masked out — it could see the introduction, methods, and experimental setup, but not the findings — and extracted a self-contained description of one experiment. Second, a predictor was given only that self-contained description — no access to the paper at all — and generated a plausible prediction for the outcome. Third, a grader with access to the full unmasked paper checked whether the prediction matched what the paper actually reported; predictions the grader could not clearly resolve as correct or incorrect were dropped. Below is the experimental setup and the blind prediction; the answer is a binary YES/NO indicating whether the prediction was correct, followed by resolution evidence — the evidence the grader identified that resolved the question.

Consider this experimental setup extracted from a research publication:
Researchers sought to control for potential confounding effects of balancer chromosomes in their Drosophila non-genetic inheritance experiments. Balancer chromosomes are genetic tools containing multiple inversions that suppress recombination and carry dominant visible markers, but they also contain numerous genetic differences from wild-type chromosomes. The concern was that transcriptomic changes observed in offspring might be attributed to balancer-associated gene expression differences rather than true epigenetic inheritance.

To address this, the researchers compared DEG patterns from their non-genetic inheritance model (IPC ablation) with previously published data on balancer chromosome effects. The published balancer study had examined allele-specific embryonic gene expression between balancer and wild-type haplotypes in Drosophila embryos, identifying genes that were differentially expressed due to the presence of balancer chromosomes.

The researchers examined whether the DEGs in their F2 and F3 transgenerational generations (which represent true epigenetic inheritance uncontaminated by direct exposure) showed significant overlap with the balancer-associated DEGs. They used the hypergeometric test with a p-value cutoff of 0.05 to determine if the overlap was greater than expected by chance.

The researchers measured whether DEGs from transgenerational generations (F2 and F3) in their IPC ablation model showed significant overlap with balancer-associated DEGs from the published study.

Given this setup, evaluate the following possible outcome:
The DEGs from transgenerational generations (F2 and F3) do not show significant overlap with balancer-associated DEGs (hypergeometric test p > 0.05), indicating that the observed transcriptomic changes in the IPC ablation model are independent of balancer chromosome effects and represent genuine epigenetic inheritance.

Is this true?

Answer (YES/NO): YES